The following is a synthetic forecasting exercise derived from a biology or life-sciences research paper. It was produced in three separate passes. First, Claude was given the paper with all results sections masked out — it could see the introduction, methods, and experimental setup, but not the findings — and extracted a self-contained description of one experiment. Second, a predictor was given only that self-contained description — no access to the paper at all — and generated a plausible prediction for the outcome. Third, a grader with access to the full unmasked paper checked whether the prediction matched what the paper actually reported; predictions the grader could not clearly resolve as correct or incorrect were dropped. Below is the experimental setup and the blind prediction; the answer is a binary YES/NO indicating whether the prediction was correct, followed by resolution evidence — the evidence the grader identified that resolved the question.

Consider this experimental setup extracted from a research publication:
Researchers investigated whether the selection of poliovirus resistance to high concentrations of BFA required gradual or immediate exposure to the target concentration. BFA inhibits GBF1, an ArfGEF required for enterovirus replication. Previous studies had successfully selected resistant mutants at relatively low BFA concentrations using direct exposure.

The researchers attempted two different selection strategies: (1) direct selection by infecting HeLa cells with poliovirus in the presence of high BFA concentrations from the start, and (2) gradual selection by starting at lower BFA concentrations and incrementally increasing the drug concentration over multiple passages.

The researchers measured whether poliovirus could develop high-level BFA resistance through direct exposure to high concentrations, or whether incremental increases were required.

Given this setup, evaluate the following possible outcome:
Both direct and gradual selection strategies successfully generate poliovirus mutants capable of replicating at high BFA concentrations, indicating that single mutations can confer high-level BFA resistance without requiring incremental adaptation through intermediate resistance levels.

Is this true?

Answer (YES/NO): NO